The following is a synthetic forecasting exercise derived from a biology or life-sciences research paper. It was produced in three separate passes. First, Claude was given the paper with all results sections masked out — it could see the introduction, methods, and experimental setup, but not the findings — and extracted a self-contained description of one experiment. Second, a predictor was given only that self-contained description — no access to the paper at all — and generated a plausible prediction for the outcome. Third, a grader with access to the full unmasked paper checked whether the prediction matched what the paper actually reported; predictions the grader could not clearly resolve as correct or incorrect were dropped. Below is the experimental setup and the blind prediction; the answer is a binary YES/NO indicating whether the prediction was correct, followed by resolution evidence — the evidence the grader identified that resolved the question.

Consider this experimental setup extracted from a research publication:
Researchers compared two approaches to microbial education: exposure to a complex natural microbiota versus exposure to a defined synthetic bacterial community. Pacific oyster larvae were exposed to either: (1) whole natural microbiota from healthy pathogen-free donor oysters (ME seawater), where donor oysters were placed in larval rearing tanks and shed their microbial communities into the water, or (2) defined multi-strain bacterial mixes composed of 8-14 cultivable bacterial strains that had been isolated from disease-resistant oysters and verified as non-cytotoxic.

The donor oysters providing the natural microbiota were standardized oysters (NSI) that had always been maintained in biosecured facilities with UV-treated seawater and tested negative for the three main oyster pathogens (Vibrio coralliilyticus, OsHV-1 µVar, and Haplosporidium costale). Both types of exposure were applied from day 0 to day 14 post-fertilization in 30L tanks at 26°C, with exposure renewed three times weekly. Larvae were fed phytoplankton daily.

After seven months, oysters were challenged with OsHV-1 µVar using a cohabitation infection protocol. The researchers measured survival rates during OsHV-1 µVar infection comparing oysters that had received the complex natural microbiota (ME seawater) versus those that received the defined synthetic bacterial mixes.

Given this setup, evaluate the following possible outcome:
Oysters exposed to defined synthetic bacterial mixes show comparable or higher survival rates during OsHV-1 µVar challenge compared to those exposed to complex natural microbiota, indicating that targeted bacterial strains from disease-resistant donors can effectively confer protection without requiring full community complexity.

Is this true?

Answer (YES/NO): YES